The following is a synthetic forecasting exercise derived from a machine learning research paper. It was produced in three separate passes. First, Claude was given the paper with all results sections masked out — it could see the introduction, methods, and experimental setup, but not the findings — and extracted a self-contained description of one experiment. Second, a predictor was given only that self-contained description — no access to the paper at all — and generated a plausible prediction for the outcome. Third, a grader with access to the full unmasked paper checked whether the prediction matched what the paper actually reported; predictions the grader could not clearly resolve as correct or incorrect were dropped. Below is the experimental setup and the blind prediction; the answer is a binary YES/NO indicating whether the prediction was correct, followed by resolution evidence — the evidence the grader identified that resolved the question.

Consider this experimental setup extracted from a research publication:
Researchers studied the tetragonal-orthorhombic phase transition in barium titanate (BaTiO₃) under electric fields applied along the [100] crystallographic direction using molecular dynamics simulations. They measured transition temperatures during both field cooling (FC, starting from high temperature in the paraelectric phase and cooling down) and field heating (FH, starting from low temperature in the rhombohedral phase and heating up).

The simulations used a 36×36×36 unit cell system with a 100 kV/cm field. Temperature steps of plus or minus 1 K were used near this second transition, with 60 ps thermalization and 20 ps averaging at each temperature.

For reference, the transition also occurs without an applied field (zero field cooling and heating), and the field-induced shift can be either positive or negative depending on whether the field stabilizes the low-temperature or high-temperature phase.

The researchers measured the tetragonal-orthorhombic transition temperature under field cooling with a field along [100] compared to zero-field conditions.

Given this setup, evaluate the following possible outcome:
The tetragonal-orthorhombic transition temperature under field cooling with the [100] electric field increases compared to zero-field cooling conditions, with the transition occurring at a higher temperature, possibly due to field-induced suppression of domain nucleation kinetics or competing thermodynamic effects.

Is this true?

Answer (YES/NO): NO